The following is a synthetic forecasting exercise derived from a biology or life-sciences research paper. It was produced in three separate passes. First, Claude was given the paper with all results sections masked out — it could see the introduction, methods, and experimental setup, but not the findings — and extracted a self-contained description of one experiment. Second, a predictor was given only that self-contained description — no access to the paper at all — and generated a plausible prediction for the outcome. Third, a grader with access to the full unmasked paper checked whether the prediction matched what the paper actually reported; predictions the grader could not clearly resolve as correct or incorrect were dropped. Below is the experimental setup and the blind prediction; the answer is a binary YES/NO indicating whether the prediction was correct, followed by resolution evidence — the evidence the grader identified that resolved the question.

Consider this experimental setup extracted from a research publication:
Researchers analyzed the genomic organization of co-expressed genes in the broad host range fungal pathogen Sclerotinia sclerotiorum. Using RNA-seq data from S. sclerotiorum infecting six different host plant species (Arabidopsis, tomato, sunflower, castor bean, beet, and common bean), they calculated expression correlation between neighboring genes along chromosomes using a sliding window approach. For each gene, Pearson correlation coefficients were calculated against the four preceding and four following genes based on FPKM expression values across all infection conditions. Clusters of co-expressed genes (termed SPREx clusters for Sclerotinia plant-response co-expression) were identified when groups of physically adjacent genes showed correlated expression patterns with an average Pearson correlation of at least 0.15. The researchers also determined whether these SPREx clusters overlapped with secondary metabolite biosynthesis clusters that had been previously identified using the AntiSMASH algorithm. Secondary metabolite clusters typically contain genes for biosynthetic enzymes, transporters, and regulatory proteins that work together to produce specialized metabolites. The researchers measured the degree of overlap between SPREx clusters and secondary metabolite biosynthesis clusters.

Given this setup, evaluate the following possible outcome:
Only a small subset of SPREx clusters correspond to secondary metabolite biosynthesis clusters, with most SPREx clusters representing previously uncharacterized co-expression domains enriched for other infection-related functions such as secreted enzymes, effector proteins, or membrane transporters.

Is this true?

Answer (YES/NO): NO